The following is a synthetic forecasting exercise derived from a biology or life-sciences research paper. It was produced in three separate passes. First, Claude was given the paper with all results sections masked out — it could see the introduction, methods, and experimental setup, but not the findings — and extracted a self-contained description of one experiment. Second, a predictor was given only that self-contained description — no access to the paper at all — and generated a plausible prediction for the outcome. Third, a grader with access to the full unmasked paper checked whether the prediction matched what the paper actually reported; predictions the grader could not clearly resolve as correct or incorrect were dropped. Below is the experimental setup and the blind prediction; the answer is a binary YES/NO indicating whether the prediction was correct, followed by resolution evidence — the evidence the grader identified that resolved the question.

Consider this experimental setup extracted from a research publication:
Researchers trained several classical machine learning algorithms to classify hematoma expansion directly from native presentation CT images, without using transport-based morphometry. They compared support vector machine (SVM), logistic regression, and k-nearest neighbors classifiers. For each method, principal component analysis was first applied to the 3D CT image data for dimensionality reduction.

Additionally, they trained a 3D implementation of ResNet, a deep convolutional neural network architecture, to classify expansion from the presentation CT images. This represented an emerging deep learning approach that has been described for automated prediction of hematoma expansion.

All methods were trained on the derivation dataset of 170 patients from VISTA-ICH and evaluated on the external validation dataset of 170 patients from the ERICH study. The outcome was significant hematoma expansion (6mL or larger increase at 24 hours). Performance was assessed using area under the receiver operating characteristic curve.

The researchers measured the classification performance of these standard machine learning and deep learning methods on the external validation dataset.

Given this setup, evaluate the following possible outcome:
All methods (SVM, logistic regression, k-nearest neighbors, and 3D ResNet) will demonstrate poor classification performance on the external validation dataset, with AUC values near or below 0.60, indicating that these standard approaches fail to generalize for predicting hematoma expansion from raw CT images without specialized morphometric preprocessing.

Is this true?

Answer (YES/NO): YES